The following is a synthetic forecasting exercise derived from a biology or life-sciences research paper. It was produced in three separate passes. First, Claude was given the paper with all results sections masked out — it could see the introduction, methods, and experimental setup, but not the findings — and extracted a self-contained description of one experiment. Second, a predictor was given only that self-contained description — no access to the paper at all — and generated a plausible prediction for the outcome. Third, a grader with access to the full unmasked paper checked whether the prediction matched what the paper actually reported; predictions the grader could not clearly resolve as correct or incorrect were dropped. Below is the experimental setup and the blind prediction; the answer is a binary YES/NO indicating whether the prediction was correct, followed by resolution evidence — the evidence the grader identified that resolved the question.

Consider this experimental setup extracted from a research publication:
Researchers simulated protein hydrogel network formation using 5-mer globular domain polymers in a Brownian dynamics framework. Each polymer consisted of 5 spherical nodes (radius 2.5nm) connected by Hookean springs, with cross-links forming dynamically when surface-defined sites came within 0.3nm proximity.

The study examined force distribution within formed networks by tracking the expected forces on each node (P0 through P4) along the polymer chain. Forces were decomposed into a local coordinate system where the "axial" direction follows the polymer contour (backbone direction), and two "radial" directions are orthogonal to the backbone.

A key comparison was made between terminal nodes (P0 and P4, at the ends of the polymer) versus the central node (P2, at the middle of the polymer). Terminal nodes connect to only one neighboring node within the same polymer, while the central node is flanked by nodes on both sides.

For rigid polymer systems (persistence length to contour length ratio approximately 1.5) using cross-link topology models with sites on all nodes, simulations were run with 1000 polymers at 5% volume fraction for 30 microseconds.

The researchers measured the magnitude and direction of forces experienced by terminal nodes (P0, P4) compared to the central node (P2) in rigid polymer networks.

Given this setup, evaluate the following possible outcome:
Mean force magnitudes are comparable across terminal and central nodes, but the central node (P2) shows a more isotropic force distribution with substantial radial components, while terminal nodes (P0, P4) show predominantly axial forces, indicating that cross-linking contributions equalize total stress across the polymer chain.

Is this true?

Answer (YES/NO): NO